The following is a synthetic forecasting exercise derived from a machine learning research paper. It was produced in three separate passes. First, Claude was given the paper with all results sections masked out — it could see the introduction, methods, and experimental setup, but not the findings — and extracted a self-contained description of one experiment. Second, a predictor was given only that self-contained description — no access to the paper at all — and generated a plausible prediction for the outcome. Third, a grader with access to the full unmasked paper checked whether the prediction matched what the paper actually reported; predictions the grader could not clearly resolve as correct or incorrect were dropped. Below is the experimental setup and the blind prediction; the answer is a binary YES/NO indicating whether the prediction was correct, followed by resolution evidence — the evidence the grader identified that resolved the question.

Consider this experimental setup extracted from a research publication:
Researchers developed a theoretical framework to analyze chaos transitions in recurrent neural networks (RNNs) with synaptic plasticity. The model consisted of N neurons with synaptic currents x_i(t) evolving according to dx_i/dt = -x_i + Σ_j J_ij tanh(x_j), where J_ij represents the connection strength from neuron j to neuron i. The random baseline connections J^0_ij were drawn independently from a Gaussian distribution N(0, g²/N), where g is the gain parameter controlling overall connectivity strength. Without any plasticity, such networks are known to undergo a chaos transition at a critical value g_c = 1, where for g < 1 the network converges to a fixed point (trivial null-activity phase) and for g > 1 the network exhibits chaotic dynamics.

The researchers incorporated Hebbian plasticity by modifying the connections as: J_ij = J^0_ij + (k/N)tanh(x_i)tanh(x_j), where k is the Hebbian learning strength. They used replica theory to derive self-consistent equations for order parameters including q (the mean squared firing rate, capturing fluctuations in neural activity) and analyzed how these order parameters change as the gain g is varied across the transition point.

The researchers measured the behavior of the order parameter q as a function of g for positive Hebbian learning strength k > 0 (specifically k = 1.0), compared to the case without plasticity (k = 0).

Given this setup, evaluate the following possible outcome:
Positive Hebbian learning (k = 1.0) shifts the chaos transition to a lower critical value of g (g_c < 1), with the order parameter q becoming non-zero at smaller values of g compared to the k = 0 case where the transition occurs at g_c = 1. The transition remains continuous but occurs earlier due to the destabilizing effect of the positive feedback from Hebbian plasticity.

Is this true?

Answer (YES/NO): NO